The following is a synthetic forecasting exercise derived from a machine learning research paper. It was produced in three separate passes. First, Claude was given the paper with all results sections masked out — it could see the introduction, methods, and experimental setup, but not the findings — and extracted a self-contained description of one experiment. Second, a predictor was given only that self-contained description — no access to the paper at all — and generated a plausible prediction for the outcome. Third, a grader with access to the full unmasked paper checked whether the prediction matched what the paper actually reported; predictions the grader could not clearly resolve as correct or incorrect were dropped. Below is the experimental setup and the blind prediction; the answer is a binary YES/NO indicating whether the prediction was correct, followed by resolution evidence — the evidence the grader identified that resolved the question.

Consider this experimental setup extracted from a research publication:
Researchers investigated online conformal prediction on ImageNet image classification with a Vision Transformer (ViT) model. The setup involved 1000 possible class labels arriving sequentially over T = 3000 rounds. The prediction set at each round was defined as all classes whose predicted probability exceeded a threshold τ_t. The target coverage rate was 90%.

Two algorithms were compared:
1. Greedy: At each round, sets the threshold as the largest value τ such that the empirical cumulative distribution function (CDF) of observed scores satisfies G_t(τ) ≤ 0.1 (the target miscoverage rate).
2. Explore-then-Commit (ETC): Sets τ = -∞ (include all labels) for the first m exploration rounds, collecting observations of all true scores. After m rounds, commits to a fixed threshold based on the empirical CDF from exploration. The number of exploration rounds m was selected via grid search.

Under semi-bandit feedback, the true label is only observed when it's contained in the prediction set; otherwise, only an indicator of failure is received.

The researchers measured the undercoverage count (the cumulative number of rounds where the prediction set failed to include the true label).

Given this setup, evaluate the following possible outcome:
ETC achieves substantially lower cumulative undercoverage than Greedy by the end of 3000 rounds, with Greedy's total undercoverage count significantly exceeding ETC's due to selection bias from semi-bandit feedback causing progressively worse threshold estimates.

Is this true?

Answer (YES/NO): YES